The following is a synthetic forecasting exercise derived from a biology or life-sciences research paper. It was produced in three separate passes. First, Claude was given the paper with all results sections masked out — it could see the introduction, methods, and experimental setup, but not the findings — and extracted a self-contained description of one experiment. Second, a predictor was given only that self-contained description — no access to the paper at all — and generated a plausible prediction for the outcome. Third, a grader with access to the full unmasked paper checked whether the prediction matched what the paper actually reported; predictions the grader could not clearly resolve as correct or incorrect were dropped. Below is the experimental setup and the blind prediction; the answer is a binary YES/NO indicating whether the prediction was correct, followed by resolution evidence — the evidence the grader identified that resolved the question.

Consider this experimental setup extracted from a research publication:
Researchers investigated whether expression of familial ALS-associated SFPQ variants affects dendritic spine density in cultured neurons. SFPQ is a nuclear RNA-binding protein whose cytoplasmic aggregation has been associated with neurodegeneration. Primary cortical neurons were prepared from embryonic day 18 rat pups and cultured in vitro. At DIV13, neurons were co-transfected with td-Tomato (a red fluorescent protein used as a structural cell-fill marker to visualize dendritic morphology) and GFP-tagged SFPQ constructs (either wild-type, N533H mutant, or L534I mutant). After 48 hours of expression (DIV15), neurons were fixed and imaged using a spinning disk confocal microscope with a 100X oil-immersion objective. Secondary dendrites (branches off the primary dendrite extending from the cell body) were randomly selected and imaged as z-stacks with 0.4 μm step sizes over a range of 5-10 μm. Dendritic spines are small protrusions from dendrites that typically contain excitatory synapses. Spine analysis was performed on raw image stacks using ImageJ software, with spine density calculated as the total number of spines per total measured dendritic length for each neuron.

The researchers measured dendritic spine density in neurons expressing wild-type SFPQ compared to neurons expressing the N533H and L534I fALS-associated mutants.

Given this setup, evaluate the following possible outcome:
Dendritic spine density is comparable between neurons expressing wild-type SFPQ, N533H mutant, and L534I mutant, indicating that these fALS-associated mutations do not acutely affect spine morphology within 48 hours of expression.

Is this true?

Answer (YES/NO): YES